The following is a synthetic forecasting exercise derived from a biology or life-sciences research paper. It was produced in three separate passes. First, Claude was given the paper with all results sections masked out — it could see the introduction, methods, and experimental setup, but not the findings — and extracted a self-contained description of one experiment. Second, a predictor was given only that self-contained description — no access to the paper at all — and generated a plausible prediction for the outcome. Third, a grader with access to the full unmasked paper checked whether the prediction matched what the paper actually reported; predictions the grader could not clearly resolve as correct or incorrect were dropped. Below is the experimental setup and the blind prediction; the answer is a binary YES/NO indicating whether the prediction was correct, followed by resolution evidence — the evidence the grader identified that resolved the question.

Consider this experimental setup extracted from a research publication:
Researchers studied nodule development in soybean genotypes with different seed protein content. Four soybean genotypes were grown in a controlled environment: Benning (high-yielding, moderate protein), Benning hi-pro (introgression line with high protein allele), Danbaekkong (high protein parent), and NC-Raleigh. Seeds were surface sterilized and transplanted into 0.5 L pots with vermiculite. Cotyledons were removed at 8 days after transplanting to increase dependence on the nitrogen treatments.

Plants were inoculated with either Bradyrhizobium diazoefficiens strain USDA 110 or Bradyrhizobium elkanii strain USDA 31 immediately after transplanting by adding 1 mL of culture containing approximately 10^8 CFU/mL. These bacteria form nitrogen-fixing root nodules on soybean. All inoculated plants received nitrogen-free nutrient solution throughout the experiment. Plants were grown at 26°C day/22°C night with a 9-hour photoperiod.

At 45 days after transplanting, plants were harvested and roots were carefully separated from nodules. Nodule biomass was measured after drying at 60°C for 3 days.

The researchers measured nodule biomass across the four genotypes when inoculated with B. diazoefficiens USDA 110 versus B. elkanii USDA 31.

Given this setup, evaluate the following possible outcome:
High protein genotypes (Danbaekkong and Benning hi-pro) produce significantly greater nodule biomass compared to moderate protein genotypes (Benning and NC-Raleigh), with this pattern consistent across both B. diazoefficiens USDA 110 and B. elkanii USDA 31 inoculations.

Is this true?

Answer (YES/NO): NO